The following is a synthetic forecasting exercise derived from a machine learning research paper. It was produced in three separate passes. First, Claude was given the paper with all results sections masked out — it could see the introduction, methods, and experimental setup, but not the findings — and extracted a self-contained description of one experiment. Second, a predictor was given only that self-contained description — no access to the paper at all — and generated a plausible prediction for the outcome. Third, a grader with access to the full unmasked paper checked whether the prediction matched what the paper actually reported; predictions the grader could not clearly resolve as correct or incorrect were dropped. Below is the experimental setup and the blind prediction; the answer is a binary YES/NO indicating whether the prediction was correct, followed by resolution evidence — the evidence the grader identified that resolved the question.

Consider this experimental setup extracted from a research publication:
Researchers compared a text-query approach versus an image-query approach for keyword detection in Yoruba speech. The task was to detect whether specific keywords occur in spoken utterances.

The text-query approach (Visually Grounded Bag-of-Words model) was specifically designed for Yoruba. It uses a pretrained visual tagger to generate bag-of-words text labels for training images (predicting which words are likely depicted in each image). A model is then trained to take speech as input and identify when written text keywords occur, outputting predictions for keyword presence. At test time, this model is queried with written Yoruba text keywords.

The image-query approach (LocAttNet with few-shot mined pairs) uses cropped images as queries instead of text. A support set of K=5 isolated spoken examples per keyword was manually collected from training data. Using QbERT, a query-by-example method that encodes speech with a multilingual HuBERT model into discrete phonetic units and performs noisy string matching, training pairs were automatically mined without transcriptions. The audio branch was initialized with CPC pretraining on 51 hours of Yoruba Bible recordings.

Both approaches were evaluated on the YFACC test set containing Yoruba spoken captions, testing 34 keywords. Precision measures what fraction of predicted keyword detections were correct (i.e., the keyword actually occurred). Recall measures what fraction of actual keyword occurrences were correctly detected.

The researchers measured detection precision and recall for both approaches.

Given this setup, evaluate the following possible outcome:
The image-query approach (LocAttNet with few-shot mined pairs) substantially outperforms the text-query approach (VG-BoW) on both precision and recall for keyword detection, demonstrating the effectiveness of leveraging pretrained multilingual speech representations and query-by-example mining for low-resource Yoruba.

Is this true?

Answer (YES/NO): NO